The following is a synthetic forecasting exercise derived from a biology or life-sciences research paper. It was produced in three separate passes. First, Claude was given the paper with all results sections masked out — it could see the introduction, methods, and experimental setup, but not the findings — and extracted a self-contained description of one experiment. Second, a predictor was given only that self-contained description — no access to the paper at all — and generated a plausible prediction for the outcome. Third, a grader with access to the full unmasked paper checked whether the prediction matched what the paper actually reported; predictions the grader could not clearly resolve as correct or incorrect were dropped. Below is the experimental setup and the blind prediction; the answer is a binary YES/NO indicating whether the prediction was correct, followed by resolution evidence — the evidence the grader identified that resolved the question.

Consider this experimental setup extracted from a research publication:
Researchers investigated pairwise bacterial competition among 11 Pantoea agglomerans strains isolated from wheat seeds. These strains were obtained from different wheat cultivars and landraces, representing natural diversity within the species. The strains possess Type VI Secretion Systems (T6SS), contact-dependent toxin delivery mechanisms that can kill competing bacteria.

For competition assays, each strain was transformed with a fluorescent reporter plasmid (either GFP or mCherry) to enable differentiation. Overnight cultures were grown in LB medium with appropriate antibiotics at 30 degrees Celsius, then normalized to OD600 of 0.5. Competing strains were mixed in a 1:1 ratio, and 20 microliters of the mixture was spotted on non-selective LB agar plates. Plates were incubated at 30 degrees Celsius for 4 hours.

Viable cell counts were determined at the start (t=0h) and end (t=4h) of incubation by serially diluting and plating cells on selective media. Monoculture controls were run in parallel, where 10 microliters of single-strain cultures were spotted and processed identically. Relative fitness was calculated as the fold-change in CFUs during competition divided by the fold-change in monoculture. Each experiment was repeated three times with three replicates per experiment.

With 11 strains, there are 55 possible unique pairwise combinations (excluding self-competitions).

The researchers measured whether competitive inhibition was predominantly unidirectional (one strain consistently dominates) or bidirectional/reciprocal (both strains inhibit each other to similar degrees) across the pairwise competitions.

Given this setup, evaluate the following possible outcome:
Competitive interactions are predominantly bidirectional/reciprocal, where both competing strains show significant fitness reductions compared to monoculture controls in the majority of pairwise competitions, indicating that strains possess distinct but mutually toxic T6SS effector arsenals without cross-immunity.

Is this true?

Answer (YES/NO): NO